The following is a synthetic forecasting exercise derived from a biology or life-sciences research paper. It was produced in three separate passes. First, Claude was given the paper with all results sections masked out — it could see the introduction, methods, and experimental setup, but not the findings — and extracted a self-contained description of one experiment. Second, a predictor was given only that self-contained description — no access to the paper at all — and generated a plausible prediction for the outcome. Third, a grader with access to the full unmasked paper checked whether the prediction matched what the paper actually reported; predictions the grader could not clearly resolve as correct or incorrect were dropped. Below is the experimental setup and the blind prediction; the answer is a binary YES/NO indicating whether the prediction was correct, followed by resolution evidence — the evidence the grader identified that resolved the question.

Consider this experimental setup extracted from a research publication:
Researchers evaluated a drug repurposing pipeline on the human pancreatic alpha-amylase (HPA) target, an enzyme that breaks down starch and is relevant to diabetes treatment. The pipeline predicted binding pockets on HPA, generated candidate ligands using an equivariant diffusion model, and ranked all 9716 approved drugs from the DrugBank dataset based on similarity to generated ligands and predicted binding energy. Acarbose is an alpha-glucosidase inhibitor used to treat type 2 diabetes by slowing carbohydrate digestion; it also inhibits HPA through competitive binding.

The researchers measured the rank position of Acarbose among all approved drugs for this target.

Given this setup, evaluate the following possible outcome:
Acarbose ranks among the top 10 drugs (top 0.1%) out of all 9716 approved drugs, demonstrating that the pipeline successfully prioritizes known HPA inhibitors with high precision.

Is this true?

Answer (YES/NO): NO